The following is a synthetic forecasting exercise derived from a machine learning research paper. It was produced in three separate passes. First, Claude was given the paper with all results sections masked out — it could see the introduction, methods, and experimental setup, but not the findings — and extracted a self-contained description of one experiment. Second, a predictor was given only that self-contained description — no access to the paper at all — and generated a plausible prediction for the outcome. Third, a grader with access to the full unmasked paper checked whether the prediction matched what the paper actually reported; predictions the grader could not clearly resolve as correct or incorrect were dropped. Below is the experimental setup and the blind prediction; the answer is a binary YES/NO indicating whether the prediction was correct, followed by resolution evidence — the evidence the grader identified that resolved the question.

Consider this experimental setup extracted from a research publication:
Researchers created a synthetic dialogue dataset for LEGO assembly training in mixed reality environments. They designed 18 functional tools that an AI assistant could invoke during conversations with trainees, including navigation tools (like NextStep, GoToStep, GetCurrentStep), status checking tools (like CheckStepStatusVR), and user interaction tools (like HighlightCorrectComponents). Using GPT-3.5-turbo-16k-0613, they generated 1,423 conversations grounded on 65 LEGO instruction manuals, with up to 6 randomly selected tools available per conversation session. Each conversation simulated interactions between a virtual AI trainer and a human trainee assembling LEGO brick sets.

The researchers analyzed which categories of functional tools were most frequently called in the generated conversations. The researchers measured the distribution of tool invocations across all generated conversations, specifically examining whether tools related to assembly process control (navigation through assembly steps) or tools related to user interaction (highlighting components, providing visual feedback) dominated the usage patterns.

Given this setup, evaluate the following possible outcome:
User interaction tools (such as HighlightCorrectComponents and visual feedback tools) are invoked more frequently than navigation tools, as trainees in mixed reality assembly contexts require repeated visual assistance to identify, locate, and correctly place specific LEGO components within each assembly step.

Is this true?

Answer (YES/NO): NO